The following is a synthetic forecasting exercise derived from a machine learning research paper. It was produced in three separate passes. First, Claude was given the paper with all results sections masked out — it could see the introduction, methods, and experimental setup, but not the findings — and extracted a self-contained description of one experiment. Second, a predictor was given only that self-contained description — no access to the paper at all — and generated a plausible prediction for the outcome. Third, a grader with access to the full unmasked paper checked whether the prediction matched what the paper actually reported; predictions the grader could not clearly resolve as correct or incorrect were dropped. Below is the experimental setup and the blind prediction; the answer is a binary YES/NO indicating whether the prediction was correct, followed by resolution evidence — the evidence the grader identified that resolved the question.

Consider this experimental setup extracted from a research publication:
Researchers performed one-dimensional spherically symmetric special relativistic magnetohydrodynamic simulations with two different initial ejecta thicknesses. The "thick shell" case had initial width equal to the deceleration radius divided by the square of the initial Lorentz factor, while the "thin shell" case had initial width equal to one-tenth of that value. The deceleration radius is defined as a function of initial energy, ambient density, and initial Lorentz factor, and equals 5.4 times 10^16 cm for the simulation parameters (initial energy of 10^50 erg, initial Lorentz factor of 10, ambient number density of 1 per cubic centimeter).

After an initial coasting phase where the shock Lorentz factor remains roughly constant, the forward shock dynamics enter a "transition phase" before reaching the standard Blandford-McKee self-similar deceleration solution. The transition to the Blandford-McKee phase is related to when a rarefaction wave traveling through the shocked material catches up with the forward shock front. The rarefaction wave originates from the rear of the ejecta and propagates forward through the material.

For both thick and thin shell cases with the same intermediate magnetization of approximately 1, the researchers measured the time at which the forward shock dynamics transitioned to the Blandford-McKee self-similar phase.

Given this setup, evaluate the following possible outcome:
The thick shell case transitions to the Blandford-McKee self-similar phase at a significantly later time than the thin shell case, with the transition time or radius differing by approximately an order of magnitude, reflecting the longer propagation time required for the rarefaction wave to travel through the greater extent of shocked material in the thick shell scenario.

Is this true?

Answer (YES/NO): NO